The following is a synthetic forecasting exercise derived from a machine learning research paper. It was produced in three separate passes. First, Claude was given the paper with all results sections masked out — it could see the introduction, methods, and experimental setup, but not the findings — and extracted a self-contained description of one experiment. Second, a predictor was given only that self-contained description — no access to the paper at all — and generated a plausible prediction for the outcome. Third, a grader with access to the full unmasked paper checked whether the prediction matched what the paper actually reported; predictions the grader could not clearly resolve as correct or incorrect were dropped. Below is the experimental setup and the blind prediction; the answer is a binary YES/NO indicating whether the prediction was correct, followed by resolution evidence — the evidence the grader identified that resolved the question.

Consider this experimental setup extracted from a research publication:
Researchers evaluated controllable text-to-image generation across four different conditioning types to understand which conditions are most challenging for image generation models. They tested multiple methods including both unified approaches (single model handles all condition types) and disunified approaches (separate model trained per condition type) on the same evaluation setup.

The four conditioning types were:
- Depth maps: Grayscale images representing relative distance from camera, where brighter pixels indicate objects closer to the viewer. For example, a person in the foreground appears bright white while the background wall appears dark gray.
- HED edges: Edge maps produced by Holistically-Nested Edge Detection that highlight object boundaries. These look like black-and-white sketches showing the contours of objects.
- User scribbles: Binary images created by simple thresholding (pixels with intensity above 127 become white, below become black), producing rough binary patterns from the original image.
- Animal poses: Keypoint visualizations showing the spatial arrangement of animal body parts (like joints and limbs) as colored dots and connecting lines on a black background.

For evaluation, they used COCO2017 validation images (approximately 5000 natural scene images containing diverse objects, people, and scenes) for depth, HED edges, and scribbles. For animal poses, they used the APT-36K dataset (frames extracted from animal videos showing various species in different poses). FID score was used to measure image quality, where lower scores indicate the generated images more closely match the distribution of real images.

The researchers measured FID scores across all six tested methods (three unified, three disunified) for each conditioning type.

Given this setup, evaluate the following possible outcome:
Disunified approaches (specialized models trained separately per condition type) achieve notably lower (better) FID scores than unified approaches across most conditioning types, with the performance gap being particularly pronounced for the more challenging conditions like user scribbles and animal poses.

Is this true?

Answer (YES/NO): NO